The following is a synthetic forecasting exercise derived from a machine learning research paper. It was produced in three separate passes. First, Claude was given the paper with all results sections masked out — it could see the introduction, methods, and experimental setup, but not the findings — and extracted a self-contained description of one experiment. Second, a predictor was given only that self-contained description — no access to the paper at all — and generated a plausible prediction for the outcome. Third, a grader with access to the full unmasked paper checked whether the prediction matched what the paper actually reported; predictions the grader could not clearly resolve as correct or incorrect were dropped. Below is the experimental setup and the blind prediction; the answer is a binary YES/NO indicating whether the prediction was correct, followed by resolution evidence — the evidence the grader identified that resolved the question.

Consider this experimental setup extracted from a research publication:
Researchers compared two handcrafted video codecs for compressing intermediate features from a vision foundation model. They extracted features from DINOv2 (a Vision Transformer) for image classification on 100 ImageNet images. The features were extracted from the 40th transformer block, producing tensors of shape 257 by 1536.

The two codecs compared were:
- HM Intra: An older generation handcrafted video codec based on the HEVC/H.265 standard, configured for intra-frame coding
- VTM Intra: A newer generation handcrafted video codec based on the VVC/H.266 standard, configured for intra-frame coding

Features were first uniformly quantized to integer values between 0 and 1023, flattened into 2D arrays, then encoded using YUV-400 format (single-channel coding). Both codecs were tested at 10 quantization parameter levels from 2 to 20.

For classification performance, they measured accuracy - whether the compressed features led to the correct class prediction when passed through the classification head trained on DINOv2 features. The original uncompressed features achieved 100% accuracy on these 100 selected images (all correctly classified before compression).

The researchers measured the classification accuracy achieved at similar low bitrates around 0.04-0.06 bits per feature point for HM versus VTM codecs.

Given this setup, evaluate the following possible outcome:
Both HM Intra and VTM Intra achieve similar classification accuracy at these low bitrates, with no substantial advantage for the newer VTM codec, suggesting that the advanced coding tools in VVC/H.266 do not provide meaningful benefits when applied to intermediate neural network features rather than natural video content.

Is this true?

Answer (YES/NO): NO